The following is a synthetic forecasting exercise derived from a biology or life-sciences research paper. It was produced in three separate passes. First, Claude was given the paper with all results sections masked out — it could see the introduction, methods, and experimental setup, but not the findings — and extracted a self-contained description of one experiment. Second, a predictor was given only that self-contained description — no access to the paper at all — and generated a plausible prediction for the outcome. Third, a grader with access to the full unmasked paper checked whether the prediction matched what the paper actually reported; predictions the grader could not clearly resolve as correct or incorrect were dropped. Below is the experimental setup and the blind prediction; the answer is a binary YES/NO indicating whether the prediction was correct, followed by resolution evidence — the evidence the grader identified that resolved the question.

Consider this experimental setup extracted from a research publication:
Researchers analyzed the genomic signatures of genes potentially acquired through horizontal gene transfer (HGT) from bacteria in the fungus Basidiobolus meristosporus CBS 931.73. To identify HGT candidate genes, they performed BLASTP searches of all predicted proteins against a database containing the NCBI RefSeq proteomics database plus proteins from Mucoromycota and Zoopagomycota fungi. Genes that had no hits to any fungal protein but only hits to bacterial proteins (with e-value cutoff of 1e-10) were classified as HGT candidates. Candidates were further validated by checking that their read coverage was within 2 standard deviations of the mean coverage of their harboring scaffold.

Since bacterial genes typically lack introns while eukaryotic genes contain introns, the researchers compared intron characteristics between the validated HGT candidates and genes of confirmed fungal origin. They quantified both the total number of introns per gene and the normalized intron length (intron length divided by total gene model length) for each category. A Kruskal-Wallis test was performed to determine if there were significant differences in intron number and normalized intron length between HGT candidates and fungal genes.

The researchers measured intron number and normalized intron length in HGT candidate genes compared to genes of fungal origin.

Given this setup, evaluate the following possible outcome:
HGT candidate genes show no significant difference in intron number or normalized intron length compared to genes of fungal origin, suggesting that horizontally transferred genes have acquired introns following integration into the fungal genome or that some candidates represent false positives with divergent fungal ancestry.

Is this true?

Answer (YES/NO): NO